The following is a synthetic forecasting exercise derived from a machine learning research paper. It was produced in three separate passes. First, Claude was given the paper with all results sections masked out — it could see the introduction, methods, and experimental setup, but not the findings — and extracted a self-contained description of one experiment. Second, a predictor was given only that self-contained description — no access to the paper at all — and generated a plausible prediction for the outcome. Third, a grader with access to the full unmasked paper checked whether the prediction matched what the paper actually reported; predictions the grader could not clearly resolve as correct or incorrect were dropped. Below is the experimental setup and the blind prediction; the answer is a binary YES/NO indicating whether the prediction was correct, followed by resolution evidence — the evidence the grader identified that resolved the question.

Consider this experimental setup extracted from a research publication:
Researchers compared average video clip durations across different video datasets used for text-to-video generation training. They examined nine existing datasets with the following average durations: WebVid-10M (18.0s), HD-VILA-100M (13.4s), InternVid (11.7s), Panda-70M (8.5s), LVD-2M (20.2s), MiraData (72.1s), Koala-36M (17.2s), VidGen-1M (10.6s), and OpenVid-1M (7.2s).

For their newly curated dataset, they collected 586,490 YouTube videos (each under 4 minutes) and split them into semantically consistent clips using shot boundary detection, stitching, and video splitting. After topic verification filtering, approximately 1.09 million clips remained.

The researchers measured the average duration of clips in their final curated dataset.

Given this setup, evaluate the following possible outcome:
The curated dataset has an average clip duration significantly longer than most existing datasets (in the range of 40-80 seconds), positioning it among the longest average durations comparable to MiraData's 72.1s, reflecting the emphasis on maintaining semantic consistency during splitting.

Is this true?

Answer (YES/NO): NO